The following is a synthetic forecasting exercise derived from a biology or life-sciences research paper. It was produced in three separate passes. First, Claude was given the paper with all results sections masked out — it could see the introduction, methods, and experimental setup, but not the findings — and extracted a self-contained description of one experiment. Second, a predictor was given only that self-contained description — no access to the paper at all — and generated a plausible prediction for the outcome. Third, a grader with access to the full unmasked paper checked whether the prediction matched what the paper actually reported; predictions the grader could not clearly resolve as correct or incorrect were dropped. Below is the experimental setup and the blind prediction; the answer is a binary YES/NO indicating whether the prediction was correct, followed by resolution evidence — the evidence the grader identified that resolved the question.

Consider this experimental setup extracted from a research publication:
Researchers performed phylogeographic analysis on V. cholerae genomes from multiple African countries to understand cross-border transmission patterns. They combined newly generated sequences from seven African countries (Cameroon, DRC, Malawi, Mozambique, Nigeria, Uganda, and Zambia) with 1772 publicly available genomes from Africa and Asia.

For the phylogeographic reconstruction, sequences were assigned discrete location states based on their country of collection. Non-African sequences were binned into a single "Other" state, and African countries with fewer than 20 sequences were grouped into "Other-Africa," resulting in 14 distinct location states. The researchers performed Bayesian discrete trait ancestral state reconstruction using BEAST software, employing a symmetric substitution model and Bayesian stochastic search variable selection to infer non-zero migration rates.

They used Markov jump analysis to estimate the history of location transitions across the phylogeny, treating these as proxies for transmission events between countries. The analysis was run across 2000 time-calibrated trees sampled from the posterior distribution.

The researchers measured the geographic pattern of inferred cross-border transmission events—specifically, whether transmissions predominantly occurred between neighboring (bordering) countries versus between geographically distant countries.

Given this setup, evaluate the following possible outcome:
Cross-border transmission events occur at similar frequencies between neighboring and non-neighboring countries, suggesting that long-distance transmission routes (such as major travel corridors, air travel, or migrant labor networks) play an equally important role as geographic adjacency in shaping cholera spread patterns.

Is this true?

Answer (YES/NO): NO